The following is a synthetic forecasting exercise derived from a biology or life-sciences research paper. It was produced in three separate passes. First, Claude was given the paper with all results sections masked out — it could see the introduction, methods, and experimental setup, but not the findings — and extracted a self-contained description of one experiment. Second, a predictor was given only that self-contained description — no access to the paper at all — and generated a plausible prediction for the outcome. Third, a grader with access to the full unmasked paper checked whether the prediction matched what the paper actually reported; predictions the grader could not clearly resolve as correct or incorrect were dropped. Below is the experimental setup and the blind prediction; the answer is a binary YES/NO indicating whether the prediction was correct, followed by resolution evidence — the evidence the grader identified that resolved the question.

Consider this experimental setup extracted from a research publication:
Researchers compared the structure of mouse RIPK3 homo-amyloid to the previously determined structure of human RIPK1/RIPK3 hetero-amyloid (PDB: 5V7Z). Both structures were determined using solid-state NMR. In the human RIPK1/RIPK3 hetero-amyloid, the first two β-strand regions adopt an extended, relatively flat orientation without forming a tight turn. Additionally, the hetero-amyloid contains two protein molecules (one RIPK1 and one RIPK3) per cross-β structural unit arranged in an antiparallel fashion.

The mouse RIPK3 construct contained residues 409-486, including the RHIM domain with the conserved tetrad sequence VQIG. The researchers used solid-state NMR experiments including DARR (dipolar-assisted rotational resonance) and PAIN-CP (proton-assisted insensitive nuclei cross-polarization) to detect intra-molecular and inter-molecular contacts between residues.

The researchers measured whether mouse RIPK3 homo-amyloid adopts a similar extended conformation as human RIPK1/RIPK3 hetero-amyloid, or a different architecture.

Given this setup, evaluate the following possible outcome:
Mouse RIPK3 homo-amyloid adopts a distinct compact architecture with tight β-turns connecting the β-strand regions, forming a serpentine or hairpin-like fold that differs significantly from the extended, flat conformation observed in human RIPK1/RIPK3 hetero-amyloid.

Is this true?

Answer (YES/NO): YES